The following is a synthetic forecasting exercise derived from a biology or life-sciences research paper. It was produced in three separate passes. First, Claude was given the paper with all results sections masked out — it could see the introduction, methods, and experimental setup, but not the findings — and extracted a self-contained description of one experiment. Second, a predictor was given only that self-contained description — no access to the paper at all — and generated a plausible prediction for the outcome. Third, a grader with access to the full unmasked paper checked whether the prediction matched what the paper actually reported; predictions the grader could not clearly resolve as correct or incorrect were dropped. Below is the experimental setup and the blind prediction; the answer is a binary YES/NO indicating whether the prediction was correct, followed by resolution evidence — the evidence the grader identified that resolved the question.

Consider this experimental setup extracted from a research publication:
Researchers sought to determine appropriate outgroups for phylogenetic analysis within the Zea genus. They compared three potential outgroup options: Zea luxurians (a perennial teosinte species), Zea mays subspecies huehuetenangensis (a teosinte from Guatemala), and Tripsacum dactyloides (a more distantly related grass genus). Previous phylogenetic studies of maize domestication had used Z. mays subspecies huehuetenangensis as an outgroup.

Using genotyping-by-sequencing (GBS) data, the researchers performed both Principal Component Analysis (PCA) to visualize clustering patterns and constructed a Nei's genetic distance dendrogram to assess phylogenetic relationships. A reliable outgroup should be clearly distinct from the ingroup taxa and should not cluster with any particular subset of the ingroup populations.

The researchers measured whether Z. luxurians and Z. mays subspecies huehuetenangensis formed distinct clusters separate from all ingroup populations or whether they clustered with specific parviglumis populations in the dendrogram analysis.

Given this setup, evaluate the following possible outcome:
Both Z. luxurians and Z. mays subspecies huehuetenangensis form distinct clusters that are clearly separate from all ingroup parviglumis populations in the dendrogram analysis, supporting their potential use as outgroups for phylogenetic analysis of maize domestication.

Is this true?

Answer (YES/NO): NO